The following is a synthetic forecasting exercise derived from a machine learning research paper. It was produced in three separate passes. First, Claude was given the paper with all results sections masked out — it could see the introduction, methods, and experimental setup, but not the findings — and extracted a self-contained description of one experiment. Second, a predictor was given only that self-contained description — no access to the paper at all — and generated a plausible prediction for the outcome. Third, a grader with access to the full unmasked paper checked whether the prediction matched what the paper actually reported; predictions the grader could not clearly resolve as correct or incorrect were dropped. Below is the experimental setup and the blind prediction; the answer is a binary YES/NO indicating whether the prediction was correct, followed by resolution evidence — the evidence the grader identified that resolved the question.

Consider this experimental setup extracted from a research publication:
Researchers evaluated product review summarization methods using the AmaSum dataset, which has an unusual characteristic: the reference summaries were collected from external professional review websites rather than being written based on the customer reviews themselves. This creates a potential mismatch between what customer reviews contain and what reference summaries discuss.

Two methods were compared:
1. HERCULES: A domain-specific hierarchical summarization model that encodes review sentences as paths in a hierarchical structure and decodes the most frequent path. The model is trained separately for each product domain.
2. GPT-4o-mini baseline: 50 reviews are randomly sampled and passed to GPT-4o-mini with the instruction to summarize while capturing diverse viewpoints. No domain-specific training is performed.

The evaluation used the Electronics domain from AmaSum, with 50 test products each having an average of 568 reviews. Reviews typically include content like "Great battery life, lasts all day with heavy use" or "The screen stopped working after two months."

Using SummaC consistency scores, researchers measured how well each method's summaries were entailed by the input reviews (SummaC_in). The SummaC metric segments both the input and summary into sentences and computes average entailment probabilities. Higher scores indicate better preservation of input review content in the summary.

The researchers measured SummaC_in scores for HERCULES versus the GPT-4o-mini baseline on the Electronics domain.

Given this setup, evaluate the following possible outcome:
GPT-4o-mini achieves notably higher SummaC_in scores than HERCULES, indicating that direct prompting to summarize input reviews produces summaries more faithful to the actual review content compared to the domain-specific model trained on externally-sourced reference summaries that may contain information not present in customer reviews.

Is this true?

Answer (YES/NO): NO